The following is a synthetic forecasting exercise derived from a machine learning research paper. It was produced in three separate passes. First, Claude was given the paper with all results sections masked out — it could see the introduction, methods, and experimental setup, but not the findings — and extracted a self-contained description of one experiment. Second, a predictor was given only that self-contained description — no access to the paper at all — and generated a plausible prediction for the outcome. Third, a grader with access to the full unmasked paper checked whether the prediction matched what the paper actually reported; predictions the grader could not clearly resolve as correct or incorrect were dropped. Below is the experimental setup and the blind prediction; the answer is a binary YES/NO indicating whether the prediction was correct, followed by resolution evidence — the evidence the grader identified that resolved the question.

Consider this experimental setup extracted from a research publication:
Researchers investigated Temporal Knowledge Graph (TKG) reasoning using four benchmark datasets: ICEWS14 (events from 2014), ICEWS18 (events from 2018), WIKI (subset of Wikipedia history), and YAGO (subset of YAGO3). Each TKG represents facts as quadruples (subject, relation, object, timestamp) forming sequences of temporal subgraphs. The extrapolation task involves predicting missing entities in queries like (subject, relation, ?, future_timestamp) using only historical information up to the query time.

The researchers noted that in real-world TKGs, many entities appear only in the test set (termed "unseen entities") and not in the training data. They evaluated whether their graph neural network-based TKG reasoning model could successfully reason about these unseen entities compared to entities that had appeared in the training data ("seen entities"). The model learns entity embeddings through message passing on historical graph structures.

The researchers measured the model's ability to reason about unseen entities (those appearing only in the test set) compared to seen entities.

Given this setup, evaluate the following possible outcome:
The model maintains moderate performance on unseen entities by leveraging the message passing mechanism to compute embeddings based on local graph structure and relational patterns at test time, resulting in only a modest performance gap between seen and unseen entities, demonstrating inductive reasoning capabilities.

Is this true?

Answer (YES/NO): NO